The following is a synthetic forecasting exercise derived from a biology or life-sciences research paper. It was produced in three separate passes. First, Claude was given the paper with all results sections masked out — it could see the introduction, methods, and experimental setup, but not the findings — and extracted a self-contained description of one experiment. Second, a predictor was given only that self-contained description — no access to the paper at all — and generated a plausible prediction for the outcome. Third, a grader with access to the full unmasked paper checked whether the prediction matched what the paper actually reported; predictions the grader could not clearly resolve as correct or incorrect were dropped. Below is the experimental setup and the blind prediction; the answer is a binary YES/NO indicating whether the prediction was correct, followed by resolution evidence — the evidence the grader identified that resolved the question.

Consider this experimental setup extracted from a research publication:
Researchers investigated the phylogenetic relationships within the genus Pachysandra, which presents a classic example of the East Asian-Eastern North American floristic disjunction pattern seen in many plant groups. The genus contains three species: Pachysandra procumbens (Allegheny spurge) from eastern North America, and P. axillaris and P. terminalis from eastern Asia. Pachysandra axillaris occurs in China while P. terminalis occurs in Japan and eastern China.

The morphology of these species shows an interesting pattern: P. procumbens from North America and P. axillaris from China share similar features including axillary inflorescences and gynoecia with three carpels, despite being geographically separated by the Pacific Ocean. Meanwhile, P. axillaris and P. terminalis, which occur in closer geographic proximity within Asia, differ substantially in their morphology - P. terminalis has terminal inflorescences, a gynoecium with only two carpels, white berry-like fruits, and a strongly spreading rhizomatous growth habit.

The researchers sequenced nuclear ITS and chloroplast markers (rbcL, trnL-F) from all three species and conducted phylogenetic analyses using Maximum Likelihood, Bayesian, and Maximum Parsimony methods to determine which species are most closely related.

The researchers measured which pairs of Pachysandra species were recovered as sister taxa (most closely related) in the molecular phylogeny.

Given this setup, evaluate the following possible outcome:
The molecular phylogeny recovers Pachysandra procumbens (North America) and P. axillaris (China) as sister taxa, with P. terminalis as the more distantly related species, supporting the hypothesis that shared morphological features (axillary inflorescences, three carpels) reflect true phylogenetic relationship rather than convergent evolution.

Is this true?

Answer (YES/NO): YES